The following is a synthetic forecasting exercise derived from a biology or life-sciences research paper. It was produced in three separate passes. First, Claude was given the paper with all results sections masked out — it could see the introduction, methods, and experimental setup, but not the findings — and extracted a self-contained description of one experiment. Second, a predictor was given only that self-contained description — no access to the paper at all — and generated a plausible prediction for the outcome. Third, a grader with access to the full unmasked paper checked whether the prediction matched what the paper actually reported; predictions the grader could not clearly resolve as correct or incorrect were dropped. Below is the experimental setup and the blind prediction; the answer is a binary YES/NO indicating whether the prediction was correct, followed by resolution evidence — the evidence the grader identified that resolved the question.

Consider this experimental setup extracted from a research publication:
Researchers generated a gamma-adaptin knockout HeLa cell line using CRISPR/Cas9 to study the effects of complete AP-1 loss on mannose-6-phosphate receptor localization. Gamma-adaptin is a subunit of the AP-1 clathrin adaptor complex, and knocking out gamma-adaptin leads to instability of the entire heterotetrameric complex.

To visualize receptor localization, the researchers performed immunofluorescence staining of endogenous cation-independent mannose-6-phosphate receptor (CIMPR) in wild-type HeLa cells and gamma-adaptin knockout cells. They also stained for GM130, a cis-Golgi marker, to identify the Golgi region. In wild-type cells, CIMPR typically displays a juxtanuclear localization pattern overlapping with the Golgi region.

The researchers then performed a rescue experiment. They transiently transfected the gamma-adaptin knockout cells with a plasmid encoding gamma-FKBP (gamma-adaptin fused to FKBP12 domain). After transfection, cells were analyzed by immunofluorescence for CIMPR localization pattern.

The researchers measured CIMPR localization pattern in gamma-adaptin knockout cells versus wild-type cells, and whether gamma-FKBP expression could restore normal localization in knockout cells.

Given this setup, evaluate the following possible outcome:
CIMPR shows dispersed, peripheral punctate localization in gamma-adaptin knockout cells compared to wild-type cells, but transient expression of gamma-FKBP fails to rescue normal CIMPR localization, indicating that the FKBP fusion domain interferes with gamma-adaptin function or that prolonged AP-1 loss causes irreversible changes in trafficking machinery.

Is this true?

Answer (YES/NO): NO